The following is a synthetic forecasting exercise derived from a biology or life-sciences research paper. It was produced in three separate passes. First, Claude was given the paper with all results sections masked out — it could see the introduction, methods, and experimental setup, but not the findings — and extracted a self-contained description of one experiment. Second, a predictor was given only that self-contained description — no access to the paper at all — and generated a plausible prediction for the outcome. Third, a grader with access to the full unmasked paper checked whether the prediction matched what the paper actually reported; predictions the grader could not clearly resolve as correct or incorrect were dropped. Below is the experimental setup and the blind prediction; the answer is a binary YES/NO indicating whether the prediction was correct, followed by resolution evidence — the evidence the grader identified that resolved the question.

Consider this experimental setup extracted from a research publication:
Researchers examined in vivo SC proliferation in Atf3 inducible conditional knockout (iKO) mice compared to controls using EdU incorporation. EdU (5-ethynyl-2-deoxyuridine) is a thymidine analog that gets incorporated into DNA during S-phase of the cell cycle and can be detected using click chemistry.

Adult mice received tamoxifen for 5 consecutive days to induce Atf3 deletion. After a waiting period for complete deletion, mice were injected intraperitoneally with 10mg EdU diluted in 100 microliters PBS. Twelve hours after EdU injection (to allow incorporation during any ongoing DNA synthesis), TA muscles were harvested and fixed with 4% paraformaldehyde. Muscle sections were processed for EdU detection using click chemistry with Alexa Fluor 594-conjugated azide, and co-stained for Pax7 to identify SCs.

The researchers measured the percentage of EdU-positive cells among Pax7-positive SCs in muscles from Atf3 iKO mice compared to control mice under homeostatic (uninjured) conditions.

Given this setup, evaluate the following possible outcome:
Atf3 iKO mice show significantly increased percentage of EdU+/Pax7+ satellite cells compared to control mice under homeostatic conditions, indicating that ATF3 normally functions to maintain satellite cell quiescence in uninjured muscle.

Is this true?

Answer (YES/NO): YES